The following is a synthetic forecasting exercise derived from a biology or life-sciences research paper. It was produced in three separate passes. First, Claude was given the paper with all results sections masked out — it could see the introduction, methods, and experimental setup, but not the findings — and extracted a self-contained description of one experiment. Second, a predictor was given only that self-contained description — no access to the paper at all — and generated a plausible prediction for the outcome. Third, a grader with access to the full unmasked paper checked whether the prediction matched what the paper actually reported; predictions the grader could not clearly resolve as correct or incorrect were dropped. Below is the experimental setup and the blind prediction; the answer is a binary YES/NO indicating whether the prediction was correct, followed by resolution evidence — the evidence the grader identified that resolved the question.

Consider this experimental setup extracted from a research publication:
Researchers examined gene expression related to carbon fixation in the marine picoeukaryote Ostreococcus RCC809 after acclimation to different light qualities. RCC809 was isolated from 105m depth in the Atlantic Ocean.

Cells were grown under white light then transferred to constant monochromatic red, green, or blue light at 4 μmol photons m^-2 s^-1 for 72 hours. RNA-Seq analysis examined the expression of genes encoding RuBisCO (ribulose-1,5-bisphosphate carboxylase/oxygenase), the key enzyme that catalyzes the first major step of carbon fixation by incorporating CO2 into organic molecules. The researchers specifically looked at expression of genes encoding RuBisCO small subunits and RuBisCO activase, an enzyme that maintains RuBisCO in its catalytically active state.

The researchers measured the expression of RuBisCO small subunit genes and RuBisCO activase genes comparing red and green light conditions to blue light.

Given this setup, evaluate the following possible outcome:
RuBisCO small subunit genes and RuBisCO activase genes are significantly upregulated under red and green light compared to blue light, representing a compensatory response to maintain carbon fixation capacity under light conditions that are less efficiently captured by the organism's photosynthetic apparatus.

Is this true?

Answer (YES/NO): YES